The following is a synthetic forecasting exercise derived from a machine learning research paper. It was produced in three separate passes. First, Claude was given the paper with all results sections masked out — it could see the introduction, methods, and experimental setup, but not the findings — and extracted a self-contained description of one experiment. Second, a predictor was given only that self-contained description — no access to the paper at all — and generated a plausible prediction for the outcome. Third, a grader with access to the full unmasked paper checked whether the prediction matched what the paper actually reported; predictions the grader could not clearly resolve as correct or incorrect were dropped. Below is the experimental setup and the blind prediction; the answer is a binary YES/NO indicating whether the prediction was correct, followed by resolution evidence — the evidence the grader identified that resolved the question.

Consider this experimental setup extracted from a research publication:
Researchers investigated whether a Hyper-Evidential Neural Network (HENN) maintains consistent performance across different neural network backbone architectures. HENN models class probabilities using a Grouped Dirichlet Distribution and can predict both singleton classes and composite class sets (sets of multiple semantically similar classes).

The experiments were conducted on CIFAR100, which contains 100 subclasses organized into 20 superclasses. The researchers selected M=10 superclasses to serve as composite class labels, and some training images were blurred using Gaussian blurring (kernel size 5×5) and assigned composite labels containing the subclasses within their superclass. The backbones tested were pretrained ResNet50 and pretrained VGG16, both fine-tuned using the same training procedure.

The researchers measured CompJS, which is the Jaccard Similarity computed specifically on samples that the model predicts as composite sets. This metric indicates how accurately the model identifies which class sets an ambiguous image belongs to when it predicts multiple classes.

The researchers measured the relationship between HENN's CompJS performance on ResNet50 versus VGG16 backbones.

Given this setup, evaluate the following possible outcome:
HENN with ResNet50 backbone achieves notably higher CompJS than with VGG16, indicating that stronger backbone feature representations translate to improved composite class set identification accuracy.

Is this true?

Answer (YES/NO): YES